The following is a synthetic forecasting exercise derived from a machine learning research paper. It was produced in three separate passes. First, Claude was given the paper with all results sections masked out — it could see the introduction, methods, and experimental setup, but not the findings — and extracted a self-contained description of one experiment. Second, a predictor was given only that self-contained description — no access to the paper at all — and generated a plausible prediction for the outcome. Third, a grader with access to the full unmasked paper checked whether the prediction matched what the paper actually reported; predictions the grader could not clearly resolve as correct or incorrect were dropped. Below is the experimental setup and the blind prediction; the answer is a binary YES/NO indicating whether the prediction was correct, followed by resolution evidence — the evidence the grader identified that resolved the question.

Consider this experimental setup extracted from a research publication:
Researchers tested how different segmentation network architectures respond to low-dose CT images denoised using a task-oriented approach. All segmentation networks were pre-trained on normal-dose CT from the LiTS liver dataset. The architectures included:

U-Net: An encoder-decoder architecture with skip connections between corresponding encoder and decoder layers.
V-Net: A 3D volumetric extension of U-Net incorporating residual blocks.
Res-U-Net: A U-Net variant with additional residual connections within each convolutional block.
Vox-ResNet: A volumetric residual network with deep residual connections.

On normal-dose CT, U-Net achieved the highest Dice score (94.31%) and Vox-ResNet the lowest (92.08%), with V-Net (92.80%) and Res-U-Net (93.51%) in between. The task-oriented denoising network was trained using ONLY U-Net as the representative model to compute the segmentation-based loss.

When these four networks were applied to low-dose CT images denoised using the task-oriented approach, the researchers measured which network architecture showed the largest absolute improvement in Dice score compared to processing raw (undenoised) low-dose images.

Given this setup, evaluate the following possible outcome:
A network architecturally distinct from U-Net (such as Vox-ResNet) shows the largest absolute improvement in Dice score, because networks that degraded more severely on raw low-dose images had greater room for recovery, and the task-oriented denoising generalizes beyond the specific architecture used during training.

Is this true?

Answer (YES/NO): YES